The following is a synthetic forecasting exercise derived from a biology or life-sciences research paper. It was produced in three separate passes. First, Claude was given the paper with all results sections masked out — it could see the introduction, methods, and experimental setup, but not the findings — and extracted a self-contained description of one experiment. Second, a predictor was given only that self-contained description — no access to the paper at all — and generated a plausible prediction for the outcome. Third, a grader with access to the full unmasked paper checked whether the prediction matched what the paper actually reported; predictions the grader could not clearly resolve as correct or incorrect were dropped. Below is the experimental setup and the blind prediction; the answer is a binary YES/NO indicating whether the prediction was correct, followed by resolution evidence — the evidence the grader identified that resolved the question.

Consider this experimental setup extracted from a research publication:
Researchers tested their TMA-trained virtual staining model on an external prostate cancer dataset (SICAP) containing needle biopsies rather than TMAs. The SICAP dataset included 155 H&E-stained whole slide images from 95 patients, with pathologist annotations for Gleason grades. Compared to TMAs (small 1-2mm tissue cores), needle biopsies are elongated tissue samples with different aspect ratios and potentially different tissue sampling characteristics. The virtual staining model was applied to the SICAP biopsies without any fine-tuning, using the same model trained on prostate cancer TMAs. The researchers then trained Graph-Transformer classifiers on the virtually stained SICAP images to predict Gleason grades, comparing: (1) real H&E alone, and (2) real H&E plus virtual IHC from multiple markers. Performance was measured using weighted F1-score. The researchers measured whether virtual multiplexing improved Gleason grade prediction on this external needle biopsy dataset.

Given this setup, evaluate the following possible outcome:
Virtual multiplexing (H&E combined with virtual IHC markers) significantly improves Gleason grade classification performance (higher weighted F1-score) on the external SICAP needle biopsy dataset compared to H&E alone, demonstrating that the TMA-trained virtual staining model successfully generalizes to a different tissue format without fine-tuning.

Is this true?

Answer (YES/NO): YES